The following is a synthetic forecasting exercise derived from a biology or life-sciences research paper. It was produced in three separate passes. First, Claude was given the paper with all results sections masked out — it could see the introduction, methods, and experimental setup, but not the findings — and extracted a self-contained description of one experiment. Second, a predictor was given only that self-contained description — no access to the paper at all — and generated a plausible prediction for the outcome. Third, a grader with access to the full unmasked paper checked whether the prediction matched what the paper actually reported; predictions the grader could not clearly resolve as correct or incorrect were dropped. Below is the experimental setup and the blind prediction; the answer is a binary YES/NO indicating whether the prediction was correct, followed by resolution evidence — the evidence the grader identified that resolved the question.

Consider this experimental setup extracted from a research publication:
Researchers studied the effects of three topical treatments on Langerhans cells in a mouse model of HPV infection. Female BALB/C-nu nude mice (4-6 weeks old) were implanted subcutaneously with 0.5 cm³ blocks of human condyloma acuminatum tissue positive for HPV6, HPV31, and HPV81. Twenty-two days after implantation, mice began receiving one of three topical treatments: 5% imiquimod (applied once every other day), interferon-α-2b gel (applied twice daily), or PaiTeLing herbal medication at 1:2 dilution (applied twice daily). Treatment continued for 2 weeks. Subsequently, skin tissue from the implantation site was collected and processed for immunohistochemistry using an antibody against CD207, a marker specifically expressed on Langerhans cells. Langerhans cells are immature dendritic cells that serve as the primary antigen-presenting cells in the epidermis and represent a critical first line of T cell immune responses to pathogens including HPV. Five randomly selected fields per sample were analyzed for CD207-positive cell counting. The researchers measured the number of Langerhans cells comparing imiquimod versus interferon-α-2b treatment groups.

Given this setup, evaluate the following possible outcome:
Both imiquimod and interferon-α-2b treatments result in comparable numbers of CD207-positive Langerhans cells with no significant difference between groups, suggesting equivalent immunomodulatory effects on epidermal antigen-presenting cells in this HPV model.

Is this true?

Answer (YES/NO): NO